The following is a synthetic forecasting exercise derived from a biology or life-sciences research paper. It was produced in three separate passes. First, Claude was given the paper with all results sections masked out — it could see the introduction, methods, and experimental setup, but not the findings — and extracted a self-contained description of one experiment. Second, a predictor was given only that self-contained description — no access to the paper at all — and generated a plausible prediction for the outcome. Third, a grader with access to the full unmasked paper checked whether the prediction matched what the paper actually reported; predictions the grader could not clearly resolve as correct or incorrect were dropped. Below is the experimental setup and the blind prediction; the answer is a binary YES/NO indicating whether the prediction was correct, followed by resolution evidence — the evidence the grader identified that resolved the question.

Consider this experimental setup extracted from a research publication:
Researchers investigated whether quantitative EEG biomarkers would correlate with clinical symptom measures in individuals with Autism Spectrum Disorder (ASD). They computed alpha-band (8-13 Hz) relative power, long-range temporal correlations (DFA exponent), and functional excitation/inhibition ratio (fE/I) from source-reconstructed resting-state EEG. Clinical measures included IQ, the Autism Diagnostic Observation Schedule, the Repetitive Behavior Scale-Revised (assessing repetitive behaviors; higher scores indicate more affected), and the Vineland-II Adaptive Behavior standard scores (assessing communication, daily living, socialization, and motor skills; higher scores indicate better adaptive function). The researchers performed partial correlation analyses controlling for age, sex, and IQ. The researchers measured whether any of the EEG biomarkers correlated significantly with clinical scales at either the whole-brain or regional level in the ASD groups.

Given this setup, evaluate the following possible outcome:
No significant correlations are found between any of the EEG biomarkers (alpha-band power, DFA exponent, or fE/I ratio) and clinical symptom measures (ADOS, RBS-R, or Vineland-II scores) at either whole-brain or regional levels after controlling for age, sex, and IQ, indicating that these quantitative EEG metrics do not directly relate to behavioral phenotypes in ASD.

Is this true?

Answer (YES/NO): YES